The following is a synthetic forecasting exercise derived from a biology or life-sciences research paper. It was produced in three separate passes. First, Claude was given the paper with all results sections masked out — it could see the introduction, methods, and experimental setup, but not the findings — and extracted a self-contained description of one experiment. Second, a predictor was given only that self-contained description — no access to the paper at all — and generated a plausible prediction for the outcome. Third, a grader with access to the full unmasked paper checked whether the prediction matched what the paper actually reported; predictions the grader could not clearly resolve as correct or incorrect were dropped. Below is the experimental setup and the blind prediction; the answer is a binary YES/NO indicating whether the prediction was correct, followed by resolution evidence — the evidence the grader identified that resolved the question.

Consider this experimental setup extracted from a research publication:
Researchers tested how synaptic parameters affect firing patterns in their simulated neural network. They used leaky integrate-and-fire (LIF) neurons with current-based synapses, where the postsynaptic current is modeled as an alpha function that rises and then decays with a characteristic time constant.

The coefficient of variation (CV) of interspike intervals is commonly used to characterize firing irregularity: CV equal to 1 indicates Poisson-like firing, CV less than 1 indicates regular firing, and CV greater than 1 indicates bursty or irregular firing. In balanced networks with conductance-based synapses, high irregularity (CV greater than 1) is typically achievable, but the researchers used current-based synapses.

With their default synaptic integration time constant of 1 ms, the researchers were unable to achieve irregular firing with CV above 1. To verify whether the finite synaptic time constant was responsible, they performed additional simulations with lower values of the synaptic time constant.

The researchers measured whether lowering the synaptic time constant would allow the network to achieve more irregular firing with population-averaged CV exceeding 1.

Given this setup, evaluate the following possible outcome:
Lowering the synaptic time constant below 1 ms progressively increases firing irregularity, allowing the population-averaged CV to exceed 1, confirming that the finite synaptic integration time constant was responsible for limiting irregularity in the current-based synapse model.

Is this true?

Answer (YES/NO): YES